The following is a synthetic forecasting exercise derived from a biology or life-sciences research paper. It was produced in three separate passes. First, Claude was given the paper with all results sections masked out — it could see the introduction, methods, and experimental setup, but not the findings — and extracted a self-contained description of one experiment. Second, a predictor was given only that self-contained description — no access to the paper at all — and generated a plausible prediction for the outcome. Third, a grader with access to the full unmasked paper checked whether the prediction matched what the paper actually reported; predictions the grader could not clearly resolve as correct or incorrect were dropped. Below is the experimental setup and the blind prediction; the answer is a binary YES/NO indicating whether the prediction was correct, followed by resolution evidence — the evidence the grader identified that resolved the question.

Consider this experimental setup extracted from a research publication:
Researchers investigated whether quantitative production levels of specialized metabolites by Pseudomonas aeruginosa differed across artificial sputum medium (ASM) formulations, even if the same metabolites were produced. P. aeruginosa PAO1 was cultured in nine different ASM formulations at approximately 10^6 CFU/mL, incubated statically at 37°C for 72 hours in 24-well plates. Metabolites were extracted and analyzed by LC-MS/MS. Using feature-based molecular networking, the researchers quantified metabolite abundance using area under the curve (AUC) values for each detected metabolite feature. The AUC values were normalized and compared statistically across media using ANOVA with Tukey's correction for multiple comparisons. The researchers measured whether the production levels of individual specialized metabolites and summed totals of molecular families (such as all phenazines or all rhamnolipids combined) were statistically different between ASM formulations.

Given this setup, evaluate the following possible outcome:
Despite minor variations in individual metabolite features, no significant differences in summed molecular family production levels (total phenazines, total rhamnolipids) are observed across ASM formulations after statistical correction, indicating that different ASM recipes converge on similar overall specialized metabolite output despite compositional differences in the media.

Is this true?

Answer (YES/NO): NO